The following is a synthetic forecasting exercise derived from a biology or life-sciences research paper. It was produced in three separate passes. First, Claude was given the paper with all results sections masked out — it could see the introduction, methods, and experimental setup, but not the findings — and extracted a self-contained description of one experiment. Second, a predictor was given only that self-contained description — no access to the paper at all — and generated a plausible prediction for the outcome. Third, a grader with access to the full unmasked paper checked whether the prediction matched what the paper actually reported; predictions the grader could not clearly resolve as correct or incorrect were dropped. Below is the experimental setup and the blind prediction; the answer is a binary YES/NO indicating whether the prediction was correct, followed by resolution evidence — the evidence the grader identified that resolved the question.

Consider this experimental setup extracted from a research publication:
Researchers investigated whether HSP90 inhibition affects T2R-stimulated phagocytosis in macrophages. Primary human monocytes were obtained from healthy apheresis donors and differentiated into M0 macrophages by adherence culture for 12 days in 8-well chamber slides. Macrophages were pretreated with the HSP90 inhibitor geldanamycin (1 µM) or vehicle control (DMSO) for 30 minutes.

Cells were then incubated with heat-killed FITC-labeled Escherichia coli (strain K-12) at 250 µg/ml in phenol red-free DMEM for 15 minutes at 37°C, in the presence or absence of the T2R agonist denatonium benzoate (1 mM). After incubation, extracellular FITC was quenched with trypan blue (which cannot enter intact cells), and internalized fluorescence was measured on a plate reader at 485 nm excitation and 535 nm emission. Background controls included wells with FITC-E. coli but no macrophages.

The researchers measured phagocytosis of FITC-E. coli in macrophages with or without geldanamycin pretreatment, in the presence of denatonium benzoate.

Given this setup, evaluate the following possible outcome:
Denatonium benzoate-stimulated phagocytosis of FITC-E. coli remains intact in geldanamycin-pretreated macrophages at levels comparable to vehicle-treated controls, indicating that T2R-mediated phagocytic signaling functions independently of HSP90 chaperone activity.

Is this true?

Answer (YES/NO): NO